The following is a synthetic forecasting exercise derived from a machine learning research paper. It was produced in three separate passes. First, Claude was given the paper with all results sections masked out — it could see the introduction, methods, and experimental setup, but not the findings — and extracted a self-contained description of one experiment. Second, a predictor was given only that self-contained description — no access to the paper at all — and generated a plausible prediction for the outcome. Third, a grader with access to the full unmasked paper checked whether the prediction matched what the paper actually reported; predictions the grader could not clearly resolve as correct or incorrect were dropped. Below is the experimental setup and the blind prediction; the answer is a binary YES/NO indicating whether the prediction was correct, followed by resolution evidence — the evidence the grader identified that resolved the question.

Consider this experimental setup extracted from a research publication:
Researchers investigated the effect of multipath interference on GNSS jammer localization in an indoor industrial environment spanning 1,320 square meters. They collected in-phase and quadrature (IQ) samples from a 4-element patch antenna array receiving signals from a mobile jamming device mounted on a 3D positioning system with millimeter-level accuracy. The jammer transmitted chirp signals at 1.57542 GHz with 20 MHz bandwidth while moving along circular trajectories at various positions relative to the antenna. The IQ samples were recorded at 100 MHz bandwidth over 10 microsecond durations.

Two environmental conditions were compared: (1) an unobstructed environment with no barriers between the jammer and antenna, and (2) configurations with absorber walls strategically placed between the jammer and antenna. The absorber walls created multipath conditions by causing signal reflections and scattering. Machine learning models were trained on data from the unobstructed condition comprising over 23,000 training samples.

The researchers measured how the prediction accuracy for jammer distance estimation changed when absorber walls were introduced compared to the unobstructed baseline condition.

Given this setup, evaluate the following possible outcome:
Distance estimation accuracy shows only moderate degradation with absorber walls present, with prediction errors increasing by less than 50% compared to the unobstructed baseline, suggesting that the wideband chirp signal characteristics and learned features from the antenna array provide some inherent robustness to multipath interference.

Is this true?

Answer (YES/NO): NO